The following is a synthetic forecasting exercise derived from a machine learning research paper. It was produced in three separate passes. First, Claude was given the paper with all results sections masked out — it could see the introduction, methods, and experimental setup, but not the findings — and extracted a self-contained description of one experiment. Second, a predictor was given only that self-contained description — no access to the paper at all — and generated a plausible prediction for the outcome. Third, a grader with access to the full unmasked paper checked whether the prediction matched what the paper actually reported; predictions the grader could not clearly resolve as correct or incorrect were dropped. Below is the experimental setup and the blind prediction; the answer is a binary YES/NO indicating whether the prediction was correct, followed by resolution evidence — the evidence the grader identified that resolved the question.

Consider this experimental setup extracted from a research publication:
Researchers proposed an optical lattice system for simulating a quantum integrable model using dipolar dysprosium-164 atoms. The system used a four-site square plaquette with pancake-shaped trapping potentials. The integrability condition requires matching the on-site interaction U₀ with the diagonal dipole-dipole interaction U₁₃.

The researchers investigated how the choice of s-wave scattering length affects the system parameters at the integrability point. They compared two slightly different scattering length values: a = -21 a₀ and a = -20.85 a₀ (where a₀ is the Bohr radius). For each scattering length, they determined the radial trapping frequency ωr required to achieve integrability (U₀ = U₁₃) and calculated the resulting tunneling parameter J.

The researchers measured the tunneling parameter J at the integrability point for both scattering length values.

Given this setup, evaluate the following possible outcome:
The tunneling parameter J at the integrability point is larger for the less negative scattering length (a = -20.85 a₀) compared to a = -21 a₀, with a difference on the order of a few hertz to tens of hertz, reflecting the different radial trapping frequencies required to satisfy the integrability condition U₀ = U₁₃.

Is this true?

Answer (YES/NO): YES